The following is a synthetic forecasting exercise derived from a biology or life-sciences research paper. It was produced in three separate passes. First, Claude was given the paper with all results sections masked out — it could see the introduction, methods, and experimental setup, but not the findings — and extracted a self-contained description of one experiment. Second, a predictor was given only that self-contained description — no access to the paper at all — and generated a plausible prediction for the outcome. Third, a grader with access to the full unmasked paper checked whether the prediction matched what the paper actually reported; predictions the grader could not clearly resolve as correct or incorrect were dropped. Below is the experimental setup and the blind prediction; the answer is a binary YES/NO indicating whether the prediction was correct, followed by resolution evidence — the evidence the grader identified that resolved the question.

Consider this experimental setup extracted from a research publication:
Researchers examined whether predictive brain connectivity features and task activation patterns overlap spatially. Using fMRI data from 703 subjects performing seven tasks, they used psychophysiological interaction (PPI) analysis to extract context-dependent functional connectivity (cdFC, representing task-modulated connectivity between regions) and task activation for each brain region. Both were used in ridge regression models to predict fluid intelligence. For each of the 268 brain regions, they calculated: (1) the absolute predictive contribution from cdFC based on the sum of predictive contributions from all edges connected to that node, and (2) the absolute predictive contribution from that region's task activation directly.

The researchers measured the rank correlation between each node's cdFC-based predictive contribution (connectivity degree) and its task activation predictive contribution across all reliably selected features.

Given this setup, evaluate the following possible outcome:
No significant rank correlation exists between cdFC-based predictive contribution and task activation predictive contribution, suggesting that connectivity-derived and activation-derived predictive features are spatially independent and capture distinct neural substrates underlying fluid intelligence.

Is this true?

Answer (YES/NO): YES